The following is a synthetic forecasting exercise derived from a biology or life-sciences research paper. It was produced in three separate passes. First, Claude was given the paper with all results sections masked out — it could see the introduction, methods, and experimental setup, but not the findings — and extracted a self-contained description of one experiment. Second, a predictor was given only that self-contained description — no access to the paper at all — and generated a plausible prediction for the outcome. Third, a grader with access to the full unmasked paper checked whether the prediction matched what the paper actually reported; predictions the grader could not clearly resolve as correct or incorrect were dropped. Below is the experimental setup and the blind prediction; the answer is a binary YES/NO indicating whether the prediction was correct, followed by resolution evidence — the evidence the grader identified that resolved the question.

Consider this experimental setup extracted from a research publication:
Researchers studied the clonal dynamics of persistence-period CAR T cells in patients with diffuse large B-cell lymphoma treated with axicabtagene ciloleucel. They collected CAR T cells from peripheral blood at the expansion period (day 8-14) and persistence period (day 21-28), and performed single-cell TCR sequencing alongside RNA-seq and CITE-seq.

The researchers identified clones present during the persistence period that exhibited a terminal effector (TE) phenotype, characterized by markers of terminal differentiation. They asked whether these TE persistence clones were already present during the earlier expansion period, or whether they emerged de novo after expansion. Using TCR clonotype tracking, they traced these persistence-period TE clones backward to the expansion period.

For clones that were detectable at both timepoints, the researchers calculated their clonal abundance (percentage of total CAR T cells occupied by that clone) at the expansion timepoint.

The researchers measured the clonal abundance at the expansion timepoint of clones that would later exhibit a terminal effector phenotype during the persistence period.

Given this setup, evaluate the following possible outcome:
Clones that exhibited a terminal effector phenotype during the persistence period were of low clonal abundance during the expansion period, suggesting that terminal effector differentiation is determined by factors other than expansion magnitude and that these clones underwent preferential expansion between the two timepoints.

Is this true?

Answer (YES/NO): YES